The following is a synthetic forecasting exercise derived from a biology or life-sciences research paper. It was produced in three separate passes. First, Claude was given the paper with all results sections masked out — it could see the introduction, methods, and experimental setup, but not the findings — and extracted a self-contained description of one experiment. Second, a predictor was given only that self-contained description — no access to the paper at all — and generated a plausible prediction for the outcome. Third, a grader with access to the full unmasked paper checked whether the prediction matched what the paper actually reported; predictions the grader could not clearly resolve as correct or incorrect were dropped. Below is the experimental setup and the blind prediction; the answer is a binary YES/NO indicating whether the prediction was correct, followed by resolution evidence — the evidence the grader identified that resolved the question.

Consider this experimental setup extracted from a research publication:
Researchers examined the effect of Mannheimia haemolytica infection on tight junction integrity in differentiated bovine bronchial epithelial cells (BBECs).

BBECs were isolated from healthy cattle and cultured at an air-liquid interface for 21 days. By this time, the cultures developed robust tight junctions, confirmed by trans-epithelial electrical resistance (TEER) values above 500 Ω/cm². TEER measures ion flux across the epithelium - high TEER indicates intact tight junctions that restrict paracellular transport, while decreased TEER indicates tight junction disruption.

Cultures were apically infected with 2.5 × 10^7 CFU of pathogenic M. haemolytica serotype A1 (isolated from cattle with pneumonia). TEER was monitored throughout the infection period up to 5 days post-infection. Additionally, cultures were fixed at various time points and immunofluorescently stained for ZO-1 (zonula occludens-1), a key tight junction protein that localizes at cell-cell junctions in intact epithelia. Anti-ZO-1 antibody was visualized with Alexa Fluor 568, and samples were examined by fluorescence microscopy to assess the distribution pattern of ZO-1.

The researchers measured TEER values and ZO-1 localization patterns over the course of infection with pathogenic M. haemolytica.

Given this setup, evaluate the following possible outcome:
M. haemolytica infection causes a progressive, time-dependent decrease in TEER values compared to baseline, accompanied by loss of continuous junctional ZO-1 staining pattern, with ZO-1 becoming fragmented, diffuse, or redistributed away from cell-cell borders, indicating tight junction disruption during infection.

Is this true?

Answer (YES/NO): NO